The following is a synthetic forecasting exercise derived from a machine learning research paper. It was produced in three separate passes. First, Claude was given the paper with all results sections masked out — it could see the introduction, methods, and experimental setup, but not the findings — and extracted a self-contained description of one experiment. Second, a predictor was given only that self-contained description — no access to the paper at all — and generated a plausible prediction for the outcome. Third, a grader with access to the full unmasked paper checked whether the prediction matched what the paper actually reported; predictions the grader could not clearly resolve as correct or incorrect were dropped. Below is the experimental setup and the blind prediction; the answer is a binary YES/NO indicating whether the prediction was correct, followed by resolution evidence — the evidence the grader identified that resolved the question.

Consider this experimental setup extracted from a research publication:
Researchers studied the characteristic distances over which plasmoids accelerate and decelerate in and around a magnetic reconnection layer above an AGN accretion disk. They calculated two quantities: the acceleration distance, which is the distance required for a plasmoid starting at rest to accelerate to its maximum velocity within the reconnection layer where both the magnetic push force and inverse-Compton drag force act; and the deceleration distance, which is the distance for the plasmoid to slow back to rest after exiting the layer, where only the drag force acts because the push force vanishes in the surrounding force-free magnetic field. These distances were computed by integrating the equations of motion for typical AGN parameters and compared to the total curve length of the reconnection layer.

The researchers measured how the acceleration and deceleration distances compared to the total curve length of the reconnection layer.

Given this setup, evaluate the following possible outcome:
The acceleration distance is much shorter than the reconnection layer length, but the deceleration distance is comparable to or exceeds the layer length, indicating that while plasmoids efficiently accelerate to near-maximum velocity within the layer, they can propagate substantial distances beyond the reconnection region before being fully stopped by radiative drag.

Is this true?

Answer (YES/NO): NO